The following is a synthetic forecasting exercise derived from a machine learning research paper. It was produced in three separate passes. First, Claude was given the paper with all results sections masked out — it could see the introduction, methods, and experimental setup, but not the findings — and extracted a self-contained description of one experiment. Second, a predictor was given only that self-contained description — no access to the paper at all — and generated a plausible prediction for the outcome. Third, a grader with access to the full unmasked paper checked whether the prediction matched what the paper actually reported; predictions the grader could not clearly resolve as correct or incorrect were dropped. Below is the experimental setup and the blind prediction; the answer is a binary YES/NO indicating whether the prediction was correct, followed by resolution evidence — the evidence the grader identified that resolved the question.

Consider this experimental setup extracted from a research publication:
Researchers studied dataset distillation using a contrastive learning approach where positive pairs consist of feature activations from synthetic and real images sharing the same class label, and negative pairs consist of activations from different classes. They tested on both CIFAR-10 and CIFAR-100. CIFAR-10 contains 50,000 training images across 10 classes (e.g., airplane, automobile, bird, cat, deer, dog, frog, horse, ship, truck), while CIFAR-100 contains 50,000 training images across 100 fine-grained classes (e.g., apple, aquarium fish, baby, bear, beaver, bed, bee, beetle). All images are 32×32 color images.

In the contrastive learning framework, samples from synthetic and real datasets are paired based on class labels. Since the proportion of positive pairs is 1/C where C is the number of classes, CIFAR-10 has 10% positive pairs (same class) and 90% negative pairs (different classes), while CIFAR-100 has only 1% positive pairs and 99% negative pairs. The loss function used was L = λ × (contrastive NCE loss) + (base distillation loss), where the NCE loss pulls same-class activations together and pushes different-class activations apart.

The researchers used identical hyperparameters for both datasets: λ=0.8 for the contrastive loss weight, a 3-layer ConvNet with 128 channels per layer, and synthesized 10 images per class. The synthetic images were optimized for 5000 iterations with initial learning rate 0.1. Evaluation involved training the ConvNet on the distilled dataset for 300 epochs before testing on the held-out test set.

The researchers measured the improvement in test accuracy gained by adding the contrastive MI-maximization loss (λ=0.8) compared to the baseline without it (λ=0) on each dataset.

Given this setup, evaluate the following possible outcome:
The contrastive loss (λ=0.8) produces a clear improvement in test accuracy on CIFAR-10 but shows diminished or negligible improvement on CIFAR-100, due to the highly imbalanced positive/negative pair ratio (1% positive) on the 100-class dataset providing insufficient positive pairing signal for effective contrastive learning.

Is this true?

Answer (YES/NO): NO